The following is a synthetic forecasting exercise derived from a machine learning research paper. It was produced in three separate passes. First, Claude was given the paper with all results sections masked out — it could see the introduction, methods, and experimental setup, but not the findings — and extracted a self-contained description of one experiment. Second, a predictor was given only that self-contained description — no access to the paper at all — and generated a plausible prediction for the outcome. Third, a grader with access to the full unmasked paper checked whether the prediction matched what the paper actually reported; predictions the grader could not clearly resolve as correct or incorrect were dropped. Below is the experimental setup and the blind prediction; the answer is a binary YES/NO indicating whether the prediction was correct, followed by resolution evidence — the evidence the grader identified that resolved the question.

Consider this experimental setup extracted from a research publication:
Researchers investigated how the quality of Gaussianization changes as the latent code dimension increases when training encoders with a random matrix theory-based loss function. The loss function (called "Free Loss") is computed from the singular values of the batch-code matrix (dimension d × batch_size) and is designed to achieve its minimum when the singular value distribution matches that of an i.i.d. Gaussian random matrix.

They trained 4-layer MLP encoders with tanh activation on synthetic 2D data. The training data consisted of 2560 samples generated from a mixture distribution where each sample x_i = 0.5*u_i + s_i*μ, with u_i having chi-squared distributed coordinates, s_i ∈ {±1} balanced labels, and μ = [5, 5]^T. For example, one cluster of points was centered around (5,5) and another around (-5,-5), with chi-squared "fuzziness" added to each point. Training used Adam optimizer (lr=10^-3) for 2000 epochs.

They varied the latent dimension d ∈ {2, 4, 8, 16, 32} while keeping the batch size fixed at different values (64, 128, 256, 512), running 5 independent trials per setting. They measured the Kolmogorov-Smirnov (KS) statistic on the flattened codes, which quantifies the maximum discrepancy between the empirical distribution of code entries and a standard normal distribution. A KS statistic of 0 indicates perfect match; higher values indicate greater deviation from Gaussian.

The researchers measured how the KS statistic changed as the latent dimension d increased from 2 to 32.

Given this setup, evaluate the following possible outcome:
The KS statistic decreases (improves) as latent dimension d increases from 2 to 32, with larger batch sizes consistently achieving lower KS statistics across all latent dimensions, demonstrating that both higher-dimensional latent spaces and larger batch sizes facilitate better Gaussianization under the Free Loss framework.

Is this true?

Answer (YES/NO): NO